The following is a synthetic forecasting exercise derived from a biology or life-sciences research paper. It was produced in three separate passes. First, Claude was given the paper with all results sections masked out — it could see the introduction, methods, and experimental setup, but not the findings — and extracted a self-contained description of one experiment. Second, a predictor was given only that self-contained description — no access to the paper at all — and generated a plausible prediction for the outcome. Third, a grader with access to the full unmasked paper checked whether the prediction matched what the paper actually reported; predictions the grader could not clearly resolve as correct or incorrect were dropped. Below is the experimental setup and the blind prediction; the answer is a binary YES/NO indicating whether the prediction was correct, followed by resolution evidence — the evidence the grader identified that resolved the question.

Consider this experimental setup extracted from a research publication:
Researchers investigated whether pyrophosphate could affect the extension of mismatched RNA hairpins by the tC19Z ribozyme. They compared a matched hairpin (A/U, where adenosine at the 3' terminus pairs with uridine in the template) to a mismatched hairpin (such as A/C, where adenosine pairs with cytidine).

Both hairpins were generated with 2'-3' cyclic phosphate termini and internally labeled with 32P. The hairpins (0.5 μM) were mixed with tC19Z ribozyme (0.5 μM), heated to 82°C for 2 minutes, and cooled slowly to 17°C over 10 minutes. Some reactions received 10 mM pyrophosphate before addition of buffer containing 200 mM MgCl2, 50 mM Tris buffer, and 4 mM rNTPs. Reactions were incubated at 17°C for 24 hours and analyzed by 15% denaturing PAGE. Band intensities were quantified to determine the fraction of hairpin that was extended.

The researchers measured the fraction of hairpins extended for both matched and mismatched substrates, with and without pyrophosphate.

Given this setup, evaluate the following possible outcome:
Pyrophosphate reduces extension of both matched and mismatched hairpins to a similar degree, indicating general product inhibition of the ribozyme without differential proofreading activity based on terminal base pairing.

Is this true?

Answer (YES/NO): NO